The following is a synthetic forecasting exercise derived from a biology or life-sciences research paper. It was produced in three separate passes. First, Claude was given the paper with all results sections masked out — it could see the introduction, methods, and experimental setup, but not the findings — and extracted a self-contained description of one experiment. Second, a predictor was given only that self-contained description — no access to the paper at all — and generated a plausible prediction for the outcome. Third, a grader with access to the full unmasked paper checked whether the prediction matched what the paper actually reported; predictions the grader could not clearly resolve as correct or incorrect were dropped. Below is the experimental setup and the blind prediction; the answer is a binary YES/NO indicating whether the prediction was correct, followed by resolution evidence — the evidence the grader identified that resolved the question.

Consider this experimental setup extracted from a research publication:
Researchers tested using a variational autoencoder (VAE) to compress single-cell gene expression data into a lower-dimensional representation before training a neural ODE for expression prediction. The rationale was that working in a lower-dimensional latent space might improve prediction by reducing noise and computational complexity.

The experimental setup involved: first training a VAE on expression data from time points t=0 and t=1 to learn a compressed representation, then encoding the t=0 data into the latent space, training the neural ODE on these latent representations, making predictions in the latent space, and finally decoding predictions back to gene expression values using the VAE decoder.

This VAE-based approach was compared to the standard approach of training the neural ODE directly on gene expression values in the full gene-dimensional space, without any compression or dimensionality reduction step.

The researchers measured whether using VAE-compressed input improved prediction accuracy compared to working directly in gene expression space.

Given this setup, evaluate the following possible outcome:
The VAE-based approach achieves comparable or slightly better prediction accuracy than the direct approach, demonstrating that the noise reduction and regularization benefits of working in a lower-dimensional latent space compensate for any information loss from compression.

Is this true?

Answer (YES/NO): NO